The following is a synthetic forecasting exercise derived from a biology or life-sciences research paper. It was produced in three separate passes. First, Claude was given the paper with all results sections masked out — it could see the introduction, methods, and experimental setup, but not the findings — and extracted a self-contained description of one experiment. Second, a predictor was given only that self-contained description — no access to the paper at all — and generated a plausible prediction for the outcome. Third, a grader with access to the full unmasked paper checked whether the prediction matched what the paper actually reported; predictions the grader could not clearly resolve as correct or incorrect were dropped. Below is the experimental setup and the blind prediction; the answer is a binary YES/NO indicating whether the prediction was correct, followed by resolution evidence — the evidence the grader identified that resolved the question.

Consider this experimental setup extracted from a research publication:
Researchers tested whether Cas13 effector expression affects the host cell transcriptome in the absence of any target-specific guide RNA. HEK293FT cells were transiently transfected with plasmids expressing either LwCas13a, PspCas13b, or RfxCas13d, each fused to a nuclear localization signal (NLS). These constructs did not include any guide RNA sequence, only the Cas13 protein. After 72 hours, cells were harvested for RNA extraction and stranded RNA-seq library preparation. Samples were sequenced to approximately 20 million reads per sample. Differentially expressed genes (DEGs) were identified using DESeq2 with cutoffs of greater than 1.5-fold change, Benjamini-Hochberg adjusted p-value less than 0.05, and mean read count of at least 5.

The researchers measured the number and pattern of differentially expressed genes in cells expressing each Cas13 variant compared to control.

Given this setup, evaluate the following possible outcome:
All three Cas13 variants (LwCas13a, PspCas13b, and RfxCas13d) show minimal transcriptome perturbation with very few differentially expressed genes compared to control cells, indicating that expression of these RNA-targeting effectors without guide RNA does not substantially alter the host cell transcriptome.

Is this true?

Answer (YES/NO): NO